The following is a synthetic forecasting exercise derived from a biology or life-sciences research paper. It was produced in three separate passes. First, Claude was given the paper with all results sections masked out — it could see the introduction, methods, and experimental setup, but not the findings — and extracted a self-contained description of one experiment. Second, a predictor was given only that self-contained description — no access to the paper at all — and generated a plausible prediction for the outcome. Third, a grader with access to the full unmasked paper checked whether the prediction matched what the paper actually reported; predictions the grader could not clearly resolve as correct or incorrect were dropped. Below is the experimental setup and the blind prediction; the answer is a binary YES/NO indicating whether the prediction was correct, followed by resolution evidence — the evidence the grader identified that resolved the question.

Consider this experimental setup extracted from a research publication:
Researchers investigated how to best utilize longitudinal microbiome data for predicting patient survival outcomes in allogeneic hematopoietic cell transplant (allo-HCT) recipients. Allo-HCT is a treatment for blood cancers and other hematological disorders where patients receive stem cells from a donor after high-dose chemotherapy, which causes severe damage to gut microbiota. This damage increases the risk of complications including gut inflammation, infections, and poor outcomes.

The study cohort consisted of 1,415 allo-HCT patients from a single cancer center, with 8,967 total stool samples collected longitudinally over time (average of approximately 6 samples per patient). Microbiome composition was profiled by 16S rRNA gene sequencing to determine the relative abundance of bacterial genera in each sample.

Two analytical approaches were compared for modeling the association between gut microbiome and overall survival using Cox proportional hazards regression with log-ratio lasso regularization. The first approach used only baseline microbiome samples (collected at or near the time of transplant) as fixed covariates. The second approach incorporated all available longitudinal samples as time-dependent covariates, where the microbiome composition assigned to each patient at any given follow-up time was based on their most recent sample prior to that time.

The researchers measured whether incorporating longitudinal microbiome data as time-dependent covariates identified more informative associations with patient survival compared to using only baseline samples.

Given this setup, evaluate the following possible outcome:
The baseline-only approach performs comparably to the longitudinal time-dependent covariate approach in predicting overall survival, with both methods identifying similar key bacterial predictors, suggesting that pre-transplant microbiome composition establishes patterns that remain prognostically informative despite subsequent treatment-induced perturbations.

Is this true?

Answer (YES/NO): NO